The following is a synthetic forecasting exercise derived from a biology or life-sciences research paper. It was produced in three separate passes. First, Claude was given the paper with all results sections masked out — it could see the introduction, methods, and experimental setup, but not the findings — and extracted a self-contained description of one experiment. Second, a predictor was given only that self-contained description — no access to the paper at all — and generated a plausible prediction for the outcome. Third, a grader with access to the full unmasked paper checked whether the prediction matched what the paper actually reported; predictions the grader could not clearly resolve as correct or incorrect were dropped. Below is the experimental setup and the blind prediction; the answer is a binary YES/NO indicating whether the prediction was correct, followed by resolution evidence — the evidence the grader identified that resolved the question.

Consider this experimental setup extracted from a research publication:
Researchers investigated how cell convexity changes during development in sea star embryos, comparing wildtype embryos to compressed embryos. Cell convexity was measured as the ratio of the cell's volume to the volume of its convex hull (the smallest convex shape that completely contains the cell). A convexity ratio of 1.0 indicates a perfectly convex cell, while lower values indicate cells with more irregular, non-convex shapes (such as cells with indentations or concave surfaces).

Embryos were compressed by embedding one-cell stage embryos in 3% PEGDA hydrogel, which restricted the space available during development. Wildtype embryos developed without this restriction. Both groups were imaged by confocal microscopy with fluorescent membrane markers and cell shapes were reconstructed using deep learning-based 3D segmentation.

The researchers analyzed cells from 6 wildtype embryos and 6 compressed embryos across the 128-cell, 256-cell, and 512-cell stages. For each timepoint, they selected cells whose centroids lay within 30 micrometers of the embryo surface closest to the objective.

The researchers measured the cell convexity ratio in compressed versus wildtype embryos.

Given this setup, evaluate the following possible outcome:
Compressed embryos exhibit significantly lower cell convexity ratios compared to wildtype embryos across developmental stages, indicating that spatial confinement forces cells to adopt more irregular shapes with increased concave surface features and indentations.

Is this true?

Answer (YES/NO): YES